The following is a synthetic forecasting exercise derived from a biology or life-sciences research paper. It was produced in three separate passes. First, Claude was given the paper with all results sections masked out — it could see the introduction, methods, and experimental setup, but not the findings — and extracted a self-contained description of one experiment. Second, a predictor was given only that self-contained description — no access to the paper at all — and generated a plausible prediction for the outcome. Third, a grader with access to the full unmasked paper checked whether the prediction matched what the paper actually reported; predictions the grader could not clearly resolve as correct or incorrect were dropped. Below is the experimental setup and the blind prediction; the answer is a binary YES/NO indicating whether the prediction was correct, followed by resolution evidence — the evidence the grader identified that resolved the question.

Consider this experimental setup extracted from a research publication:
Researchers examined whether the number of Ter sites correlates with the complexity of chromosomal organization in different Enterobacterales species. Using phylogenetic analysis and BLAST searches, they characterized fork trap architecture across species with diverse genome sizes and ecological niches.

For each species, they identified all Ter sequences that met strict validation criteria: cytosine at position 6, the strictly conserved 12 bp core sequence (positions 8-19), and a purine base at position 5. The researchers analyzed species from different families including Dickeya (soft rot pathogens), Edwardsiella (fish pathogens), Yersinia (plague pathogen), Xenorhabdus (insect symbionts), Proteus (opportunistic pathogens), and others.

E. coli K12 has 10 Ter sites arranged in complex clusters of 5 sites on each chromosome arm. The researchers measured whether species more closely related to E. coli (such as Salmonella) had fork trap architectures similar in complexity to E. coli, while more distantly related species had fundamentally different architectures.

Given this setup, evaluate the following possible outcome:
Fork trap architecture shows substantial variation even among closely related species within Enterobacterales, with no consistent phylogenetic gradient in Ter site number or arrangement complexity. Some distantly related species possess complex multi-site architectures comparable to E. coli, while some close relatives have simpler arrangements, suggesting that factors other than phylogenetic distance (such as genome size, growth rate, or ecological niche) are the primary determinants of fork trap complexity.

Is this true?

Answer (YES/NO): NO